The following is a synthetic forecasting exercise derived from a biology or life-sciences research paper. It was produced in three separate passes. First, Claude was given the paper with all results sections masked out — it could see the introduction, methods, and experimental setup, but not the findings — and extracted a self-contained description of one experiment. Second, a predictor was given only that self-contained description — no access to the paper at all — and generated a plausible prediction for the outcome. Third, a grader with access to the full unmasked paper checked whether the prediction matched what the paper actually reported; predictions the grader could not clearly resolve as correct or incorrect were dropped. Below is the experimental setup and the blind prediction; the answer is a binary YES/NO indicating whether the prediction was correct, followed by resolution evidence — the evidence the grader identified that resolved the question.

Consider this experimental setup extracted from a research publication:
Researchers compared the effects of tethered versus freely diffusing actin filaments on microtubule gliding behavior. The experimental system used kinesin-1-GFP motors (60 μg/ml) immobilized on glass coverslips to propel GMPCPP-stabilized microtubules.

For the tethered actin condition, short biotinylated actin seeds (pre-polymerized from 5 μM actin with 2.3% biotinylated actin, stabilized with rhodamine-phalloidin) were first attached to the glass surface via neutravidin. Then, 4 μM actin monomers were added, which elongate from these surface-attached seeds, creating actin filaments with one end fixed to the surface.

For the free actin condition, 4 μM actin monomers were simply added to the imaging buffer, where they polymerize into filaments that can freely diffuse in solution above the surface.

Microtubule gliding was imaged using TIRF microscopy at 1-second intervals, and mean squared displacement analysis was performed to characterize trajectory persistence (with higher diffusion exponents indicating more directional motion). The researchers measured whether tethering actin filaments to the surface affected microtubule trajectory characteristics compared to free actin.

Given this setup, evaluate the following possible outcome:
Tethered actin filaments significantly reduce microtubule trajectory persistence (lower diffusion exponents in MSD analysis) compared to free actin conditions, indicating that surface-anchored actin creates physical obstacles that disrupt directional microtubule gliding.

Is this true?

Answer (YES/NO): NO